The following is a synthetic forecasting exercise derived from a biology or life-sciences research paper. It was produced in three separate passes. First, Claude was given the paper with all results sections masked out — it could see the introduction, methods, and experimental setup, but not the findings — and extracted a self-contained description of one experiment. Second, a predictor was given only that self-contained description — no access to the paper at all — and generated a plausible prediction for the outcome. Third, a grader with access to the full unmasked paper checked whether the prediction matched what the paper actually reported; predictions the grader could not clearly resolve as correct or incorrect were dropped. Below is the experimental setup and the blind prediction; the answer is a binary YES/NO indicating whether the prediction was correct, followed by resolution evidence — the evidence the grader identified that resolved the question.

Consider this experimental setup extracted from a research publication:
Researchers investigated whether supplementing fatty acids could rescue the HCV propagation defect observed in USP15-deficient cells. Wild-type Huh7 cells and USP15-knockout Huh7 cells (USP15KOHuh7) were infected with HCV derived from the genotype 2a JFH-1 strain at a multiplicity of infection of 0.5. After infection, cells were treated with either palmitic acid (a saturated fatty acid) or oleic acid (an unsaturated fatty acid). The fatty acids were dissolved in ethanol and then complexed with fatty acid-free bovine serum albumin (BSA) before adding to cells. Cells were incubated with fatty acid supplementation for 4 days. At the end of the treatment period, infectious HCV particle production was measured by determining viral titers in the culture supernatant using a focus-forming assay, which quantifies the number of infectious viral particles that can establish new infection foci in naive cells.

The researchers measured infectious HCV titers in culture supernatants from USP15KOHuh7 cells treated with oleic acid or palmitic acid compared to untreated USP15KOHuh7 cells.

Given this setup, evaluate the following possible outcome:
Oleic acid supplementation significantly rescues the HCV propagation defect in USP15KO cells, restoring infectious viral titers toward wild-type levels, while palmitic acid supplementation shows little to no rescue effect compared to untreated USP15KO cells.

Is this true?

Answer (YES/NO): NO